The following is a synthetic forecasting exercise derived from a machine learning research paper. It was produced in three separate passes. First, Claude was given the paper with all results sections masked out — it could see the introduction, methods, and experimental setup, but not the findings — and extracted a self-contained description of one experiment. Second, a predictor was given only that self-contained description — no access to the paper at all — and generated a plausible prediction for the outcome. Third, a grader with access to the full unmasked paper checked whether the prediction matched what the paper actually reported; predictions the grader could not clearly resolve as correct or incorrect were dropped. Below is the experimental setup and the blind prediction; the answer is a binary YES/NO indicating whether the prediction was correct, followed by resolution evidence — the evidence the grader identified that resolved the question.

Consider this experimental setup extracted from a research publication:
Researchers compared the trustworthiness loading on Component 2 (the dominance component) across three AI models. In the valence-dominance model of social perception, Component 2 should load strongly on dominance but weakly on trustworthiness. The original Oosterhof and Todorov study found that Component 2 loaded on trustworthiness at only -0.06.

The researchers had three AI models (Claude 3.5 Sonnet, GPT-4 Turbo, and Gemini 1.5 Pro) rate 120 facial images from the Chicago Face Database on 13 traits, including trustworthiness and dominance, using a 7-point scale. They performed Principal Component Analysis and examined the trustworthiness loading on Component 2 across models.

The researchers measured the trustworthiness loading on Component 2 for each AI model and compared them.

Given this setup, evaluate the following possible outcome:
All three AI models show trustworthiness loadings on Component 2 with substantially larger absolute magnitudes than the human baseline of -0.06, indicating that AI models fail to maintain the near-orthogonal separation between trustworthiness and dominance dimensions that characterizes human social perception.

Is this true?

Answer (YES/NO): NO